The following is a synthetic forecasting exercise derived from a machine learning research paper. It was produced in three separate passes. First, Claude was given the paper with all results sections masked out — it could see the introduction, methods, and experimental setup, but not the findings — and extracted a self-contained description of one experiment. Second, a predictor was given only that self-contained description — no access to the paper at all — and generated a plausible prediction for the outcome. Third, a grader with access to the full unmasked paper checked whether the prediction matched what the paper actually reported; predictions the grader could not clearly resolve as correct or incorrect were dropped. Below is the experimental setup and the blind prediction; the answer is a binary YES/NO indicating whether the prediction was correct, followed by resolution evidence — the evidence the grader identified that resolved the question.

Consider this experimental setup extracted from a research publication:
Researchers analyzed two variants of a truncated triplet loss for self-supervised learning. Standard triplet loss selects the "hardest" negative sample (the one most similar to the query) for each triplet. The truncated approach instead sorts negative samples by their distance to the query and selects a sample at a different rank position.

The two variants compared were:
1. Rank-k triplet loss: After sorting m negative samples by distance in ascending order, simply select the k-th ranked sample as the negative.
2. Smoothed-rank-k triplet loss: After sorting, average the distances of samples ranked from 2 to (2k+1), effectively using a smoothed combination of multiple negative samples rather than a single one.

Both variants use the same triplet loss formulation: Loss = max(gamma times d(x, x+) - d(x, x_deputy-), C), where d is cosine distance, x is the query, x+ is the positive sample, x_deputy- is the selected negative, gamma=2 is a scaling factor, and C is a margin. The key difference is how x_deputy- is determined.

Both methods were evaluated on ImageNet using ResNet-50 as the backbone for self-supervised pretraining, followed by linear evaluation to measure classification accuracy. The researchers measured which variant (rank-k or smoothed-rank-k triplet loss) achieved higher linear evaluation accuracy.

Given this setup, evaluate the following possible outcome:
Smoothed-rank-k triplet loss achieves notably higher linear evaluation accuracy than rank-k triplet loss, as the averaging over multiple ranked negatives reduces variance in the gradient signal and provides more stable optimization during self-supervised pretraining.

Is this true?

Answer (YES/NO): NO